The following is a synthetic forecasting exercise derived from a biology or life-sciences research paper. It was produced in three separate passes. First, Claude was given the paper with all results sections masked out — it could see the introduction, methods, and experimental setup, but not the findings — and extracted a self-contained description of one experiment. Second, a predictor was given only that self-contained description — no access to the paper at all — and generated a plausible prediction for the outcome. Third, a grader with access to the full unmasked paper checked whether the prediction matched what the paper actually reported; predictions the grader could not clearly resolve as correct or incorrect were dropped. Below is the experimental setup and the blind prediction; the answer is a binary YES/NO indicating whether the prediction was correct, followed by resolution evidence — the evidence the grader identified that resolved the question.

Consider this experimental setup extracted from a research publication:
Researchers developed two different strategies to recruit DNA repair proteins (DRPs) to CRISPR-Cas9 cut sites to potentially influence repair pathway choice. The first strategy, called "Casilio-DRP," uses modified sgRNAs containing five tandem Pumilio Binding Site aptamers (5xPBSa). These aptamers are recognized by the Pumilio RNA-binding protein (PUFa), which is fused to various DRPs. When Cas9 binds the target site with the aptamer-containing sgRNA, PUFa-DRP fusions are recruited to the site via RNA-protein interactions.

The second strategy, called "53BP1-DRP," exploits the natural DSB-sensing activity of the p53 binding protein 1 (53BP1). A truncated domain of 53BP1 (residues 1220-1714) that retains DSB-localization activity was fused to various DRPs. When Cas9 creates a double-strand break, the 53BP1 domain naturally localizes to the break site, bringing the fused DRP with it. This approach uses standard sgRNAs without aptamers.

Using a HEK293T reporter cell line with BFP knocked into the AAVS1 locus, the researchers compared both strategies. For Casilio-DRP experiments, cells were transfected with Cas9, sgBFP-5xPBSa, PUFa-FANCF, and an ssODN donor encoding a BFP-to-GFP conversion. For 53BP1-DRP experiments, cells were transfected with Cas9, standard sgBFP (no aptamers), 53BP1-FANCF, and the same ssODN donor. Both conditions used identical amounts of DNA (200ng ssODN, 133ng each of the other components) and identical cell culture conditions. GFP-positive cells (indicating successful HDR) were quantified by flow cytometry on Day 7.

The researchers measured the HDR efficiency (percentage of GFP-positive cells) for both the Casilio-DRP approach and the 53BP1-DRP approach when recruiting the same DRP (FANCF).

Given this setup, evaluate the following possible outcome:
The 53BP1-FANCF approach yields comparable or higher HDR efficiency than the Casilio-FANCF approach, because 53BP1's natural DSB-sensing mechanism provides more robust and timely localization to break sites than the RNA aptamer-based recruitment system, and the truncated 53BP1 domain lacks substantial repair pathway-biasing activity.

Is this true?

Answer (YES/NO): YES